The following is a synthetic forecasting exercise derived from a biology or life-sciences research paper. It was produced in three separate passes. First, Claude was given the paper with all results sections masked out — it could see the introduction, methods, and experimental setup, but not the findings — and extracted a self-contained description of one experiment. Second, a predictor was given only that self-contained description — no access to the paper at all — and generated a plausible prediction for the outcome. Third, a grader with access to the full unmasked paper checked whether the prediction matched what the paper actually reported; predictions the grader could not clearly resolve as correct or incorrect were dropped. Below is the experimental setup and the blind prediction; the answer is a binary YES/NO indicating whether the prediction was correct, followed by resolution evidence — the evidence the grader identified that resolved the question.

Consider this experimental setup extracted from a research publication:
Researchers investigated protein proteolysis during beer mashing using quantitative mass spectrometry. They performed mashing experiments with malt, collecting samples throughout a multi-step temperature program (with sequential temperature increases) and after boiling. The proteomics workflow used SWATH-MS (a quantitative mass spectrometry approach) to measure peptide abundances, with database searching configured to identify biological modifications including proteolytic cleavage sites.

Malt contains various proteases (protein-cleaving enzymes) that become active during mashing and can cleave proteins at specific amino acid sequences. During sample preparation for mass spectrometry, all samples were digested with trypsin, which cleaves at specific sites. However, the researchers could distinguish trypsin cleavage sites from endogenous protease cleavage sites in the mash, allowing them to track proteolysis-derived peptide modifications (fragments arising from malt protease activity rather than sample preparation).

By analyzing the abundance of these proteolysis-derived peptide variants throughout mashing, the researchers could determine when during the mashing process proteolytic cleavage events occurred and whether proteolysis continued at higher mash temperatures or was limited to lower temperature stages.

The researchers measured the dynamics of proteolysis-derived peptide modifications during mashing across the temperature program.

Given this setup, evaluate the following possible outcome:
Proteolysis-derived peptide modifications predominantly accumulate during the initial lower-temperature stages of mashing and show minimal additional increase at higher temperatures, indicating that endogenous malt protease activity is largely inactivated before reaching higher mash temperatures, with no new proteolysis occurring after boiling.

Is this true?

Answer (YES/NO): NO